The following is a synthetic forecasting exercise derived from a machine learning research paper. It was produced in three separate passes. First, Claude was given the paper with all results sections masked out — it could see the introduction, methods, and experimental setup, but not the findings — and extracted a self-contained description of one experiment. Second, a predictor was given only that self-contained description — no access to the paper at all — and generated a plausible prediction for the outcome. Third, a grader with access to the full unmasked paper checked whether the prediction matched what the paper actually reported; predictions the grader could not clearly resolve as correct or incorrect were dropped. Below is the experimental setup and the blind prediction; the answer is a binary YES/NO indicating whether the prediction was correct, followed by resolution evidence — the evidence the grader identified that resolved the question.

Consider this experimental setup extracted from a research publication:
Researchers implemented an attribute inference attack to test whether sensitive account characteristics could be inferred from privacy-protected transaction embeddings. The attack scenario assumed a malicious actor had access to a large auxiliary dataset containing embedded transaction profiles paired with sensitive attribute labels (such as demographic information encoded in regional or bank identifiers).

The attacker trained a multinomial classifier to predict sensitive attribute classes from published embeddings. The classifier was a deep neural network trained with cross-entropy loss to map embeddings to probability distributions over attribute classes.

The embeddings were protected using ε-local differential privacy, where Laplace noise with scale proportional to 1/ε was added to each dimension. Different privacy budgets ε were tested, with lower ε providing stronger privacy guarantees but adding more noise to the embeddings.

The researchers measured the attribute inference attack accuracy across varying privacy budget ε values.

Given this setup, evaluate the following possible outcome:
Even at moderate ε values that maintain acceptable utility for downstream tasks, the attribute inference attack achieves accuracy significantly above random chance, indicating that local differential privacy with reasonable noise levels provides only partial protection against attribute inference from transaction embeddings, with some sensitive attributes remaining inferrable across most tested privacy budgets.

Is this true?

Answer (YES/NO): NO